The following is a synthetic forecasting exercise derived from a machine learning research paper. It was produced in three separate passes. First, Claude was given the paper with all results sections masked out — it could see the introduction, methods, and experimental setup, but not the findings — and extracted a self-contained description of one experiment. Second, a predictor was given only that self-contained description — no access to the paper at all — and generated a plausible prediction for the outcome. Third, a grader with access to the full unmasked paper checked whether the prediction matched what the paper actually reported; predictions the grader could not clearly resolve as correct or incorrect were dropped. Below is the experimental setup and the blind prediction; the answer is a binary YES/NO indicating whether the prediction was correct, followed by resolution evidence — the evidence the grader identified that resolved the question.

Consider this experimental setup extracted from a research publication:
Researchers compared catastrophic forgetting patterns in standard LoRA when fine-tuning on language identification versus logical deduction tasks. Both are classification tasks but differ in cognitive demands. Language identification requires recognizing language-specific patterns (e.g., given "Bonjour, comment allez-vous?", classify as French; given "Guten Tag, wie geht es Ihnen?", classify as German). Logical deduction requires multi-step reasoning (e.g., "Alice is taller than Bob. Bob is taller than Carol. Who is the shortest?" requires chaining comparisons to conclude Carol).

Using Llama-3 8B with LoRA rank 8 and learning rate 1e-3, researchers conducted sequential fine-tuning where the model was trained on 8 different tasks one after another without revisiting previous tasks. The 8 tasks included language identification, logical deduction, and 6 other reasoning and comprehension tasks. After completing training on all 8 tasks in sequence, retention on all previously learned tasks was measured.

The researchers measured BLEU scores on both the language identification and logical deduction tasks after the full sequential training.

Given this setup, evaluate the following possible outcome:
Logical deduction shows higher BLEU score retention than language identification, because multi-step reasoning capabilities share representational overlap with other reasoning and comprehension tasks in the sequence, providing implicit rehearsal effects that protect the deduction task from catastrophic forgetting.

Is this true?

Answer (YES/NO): YES